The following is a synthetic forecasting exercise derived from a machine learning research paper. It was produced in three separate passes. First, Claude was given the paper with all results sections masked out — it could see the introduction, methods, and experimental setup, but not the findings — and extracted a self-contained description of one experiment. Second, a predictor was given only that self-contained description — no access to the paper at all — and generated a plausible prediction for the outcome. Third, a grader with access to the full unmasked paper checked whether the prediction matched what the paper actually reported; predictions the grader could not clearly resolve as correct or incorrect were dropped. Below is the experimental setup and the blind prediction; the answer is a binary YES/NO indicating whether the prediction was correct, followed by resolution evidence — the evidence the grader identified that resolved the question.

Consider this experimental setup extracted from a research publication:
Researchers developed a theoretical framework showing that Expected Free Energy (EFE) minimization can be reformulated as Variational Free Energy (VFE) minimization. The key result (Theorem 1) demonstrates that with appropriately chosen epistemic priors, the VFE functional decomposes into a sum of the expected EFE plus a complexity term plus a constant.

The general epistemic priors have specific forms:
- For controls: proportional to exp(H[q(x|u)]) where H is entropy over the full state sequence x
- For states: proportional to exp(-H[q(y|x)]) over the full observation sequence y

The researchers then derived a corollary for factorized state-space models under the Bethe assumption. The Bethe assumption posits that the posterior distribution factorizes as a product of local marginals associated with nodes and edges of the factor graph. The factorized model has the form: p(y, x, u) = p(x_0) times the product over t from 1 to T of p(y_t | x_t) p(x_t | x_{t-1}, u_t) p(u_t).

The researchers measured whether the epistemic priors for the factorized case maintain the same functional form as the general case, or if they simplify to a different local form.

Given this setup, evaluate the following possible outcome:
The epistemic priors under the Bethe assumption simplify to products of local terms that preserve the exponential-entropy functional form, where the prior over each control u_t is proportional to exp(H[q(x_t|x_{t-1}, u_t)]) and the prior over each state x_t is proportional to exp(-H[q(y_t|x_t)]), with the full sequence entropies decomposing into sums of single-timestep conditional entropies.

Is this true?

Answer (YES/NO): YES